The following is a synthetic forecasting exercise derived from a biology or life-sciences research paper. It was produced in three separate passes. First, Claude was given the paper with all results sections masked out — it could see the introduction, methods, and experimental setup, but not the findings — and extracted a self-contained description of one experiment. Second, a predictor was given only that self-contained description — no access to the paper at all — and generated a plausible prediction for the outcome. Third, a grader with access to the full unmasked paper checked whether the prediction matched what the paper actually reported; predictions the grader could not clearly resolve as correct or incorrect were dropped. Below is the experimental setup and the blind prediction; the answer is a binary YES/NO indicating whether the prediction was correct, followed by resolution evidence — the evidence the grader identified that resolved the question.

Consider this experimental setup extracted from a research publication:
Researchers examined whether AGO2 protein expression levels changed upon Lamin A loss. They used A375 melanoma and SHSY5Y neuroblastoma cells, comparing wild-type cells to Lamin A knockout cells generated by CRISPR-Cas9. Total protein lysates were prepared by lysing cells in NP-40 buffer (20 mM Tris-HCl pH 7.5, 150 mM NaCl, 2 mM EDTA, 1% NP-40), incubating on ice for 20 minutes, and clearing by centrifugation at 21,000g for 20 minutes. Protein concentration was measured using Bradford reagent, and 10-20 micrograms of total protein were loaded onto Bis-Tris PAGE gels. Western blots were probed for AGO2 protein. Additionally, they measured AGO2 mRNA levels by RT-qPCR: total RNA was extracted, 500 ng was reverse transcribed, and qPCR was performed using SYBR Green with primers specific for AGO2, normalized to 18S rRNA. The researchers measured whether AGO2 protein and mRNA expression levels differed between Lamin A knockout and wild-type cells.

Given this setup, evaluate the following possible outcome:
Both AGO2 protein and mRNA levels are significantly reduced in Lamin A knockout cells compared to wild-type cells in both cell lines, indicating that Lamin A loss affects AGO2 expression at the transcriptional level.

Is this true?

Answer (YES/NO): NO